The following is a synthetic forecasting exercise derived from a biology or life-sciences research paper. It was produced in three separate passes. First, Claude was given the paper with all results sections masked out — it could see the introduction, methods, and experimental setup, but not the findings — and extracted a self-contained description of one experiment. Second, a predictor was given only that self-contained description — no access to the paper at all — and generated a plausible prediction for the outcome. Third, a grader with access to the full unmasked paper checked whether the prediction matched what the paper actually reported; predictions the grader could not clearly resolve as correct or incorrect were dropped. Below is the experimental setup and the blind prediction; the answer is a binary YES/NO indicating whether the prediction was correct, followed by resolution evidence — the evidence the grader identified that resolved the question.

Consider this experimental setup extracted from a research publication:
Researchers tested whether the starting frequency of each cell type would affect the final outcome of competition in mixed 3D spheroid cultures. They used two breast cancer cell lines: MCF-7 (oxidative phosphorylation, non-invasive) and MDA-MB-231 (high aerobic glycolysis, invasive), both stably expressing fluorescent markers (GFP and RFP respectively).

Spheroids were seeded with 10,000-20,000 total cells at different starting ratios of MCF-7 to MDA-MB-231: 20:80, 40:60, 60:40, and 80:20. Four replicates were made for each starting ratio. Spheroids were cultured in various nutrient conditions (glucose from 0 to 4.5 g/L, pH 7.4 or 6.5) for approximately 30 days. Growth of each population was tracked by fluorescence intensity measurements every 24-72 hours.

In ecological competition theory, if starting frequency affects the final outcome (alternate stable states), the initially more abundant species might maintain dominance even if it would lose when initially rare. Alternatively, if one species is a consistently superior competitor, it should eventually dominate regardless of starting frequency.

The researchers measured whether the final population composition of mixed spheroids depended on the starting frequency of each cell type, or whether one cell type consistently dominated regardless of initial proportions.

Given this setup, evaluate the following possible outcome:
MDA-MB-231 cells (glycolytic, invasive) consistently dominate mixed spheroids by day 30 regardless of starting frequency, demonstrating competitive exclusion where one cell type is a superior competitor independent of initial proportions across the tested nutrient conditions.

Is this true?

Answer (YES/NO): YES